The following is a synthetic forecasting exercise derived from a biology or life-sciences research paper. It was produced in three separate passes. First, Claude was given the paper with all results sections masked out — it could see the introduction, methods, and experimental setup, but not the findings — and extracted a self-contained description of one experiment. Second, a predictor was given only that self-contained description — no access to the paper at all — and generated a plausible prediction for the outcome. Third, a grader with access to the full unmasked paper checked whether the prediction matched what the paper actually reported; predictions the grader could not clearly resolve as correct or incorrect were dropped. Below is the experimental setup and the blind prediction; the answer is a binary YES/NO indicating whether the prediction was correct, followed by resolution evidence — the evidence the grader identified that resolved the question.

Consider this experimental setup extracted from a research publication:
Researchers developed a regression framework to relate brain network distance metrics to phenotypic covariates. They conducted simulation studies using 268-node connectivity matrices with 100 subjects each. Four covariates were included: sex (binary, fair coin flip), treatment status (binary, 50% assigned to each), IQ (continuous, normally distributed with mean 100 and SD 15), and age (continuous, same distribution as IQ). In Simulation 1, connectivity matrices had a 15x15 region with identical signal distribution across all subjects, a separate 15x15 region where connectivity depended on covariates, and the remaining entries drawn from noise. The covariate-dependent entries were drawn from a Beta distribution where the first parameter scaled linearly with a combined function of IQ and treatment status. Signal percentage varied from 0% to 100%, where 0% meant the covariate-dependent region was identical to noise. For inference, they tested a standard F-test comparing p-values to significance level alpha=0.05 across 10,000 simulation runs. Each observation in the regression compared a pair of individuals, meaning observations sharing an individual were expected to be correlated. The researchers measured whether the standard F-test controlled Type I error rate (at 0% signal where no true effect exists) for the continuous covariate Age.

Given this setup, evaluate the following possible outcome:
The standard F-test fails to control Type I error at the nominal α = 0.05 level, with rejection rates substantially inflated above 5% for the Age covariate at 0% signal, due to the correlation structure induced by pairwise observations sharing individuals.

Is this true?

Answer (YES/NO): YES